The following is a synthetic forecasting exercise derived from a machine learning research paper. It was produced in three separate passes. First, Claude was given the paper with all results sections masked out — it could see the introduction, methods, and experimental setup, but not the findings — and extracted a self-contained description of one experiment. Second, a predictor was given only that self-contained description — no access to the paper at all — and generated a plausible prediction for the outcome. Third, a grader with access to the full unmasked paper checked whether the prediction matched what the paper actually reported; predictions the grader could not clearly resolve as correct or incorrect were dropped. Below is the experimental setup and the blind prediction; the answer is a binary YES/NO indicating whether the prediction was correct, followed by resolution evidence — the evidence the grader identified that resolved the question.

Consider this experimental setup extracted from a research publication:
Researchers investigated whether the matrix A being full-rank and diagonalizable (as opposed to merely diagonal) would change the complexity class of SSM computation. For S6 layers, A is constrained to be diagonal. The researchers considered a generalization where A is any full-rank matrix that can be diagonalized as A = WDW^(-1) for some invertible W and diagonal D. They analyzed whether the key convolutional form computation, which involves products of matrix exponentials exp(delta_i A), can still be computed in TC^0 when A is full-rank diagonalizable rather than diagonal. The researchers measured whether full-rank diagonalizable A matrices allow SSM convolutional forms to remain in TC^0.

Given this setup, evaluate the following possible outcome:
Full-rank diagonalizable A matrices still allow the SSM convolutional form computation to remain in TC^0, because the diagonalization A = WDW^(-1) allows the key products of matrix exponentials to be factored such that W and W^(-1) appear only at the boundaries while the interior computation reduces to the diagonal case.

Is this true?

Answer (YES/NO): YES